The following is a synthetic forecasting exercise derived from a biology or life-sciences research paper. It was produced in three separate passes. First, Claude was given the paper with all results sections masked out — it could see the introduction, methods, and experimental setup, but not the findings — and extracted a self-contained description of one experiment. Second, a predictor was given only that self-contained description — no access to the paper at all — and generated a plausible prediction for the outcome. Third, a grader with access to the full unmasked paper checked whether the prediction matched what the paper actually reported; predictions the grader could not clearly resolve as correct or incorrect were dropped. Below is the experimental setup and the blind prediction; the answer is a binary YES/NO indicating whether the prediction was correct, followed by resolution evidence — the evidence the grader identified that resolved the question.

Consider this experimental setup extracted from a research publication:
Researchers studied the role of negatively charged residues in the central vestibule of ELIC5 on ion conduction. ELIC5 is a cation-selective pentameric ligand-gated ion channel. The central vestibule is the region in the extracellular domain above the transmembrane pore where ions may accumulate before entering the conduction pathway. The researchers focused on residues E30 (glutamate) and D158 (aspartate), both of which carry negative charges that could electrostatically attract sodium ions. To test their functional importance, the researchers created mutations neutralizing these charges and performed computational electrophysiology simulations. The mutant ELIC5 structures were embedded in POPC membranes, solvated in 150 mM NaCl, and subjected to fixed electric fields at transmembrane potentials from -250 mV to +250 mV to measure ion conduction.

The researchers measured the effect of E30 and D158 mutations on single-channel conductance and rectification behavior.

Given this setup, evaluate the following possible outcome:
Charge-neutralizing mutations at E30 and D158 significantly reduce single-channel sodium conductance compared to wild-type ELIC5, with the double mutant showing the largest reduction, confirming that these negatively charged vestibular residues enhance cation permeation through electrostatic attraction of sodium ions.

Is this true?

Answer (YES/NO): NO